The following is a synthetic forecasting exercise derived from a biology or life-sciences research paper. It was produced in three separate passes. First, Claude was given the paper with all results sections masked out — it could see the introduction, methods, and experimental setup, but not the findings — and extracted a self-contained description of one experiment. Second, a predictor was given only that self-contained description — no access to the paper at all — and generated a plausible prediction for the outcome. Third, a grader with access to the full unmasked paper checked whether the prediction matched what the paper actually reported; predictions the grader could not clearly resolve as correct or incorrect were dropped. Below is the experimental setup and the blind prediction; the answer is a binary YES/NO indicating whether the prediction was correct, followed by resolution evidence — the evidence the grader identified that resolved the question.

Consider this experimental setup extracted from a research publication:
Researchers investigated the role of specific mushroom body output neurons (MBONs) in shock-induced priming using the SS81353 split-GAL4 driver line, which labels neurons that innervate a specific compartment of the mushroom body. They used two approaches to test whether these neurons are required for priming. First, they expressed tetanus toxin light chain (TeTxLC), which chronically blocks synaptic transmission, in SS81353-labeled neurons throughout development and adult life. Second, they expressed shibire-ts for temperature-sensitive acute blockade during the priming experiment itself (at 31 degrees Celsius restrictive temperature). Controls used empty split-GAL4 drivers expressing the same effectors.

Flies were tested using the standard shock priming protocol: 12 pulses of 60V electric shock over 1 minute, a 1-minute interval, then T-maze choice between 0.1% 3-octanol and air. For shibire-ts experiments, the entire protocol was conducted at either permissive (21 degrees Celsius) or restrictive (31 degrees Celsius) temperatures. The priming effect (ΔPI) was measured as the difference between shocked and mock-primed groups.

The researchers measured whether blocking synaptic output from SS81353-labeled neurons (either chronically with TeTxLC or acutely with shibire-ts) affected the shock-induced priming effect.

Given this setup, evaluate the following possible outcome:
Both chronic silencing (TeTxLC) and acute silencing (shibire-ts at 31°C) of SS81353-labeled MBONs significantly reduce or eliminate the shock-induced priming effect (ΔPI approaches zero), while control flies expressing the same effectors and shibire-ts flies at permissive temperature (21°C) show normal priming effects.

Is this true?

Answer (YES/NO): NO